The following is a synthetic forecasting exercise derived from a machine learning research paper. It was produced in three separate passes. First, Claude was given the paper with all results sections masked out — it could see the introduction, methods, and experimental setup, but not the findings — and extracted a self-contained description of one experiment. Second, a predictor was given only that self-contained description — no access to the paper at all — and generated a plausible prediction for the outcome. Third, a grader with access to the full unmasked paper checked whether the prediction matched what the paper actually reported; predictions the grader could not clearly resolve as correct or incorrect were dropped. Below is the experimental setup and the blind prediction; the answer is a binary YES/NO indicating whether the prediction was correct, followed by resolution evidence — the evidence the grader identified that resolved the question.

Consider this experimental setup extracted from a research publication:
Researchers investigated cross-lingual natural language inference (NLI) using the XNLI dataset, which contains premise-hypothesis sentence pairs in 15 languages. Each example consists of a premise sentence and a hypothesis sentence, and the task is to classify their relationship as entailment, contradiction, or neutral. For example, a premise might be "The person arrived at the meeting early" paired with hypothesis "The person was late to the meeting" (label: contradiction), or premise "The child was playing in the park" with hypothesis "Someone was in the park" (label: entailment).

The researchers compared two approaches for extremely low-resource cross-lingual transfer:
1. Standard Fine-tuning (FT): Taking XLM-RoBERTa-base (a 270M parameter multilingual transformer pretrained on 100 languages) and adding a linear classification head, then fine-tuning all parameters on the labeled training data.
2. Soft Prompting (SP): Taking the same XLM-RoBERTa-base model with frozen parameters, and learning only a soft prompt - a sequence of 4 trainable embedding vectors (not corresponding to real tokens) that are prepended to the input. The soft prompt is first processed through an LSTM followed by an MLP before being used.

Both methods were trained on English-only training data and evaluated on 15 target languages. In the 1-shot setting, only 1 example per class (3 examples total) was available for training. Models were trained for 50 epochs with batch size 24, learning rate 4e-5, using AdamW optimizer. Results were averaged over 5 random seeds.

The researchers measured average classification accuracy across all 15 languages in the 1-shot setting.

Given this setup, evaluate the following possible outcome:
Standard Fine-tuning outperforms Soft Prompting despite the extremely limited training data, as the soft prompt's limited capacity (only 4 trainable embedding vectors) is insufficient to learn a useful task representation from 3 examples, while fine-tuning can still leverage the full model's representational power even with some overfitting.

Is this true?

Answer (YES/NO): NO